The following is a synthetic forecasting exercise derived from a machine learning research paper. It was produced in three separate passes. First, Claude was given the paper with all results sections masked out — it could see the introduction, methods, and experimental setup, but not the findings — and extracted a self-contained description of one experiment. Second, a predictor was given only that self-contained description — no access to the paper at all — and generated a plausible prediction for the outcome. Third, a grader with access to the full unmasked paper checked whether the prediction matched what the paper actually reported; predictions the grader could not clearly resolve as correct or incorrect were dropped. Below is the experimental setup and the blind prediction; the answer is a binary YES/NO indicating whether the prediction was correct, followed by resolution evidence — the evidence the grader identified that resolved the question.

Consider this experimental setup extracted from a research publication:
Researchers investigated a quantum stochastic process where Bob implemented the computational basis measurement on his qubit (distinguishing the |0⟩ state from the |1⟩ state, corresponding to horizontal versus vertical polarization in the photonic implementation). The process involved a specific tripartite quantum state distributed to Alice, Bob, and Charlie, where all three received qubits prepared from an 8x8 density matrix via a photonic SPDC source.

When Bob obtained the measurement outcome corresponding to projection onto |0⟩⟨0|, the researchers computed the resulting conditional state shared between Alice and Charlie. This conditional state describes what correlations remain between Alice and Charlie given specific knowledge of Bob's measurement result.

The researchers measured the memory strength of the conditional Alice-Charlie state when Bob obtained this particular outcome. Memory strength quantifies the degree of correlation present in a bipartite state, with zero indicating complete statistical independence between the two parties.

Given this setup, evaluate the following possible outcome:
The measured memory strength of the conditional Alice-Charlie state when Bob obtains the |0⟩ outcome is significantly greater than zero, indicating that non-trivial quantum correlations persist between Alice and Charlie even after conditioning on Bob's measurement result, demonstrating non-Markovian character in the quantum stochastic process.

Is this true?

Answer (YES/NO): YES